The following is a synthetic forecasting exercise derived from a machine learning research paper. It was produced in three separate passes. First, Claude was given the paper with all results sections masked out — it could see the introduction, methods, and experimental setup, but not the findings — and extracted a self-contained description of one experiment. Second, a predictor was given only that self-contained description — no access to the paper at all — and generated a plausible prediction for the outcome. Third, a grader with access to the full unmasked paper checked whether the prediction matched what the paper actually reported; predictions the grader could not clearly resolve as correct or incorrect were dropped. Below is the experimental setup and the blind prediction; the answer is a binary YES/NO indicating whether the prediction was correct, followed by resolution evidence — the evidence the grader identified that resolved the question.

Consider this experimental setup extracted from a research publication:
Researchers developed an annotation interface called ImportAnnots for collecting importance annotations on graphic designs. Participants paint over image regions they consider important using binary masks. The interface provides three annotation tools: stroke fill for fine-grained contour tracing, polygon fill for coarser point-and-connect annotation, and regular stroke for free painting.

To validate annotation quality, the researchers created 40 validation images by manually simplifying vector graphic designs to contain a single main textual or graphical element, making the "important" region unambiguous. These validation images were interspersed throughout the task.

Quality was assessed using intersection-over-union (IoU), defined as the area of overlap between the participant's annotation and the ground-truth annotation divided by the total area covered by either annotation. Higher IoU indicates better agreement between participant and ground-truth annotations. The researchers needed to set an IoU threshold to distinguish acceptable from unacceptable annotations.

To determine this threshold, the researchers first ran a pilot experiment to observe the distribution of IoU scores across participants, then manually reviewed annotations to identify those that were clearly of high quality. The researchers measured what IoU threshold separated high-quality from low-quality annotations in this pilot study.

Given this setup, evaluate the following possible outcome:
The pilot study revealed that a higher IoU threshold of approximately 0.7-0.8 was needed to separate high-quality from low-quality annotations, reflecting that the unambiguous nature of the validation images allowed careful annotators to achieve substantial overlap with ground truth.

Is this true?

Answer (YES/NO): NO